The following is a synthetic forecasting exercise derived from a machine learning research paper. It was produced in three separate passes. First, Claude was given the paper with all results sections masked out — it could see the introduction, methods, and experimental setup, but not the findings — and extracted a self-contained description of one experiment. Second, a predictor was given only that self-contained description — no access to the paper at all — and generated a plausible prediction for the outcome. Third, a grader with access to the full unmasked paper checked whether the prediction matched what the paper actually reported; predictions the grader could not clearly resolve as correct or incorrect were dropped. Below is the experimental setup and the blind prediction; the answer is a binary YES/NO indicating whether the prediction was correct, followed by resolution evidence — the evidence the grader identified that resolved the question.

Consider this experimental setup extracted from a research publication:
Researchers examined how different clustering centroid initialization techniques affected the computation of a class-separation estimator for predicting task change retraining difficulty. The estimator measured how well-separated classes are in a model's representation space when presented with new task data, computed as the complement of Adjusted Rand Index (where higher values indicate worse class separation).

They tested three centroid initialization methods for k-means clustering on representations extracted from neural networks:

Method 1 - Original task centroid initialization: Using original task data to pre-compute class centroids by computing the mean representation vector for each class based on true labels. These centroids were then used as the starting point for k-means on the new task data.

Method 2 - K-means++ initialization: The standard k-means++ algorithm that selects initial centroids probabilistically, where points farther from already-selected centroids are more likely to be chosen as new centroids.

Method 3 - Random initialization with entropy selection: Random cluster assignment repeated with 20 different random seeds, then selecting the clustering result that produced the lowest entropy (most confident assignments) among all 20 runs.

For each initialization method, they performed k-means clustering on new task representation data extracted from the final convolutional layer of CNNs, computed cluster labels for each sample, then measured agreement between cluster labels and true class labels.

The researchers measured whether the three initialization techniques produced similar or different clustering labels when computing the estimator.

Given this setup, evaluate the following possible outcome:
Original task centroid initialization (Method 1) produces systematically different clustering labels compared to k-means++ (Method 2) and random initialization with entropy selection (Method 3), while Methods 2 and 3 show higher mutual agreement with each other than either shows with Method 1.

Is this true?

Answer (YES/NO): NO